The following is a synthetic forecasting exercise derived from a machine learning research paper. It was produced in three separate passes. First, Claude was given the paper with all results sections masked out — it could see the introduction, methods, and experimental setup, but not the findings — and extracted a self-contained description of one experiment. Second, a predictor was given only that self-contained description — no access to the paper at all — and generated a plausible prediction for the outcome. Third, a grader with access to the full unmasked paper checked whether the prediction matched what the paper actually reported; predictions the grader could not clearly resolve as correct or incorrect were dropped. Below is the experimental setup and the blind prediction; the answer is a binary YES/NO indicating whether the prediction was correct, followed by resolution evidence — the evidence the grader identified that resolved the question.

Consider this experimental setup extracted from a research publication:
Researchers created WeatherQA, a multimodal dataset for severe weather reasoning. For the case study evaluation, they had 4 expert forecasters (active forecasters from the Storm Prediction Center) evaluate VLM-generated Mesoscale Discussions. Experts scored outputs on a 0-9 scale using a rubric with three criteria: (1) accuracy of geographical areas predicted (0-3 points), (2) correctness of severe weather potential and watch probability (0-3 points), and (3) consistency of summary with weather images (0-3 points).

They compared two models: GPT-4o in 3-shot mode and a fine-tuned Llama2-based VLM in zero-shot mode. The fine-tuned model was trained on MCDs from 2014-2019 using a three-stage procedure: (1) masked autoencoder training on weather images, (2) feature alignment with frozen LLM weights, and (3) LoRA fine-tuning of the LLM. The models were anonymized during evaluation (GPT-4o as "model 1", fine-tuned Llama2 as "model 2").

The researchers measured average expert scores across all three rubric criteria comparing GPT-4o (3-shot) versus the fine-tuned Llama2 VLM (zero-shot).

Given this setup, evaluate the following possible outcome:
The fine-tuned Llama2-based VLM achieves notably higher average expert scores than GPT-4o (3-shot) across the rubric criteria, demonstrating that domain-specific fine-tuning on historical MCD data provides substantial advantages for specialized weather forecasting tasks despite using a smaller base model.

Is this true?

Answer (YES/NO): NO